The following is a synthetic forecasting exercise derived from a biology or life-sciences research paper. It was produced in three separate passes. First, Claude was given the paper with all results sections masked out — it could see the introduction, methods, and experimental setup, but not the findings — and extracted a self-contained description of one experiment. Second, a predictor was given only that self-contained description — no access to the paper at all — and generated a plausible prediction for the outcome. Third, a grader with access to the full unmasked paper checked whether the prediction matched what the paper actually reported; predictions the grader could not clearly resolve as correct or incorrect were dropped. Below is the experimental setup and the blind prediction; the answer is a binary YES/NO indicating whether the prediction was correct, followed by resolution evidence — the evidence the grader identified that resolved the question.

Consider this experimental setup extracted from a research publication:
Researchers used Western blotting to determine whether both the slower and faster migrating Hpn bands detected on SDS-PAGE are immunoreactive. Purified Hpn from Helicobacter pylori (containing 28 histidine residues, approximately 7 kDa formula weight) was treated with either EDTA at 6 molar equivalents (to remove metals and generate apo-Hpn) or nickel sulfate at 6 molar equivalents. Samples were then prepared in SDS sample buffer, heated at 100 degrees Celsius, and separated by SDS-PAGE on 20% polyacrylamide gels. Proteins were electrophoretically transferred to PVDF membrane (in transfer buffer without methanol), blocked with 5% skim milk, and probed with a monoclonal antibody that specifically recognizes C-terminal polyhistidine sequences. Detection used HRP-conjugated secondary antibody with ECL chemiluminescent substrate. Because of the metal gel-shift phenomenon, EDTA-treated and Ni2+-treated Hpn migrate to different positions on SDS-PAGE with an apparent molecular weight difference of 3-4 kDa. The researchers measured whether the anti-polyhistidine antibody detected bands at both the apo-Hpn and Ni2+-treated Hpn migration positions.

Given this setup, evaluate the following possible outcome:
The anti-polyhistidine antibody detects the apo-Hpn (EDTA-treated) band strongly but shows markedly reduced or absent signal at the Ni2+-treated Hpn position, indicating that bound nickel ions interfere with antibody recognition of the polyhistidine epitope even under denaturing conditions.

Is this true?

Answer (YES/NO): YES